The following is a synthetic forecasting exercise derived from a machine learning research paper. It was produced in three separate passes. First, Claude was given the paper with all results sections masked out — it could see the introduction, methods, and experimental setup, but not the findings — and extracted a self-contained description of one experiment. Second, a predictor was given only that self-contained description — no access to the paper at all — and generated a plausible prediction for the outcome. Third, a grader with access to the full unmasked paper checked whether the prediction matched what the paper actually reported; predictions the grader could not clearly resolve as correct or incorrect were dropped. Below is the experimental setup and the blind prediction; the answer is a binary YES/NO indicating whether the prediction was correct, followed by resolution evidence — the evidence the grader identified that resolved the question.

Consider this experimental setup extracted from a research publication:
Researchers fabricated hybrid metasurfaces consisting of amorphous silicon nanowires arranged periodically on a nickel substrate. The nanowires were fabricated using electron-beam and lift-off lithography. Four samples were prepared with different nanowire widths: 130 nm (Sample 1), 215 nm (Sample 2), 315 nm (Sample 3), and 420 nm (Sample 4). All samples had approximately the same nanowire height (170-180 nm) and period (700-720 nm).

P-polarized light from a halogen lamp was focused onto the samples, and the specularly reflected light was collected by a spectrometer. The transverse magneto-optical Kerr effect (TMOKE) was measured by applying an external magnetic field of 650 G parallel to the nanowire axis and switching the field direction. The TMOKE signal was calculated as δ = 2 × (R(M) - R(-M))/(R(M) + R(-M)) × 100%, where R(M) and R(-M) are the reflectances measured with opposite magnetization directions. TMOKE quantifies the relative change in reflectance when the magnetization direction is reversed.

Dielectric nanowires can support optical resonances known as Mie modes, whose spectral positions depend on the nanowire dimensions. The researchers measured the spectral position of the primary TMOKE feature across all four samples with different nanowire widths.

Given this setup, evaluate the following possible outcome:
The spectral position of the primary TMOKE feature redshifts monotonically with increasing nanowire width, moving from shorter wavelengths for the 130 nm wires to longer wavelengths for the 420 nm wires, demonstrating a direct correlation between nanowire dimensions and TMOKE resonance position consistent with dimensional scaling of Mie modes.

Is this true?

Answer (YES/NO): NO